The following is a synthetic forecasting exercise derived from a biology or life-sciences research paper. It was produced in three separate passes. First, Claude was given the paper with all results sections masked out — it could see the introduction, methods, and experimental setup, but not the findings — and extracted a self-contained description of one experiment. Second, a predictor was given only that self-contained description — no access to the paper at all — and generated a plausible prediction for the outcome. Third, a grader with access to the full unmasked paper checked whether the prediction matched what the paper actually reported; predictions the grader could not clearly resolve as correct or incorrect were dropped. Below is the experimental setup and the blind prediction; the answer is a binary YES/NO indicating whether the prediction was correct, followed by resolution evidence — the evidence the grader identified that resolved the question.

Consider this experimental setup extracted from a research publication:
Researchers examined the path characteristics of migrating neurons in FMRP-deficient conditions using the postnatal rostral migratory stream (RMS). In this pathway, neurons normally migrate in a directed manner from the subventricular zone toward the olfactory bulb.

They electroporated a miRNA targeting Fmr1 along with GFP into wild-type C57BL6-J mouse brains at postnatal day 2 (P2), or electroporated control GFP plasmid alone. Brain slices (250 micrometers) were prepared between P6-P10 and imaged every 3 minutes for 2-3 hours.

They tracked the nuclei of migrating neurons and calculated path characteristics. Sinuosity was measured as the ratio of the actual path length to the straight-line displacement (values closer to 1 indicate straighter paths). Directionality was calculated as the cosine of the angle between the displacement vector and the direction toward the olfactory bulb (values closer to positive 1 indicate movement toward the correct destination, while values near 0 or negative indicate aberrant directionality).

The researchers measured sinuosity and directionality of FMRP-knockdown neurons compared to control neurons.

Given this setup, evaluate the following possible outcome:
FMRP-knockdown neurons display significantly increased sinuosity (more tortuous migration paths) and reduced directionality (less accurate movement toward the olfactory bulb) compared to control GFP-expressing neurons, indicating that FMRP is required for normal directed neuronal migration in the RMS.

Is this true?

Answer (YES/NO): YES